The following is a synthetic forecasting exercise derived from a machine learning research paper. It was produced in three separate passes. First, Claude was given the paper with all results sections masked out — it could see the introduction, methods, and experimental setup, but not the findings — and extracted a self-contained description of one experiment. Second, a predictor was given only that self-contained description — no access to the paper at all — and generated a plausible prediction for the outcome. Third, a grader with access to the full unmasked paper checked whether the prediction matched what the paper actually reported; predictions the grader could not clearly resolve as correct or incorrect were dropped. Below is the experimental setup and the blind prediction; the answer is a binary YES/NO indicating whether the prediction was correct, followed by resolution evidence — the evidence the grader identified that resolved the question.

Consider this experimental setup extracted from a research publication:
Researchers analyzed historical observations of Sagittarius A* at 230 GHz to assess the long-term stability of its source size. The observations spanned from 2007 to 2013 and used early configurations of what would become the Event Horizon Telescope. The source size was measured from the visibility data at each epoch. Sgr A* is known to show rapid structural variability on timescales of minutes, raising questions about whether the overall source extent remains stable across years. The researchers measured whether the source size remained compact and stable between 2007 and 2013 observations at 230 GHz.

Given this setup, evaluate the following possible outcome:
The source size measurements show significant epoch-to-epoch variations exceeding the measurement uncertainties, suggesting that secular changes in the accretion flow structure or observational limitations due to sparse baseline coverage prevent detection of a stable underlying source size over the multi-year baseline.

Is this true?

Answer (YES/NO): NO